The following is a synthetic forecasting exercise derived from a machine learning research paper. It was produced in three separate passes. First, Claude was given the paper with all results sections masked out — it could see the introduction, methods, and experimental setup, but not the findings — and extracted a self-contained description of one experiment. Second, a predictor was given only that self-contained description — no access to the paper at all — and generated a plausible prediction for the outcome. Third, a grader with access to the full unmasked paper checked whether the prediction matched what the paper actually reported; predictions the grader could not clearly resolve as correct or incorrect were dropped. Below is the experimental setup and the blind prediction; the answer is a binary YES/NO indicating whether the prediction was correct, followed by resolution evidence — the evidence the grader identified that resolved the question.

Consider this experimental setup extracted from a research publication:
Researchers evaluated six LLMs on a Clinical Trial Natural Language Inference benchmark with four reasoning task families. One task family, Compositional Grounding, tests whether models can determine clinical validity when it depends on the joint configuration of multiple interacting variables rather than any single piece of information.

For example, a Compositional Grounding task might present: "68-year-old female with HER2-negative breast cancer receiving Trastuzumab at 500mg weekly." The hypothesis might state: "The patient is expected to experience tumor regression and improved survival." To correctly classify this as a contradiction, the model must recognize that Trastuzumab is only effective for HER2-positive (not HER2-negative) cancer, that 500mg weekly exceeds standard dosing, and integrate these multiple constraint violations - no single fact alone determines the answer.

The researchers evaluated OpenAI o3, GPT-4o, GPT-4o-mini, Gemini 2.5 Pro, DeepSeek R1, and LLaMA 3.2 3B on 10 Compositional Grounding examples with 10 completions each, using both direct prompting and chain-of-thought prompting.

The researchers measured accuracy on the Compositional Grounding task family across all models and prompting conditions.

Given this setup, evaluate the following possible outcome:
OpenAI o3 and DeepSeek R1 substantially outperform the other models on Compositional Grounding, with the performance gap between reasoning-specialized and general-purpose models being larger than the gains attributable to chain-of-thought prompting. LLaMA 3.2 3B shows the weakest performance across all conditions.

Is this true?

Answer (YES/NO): NO